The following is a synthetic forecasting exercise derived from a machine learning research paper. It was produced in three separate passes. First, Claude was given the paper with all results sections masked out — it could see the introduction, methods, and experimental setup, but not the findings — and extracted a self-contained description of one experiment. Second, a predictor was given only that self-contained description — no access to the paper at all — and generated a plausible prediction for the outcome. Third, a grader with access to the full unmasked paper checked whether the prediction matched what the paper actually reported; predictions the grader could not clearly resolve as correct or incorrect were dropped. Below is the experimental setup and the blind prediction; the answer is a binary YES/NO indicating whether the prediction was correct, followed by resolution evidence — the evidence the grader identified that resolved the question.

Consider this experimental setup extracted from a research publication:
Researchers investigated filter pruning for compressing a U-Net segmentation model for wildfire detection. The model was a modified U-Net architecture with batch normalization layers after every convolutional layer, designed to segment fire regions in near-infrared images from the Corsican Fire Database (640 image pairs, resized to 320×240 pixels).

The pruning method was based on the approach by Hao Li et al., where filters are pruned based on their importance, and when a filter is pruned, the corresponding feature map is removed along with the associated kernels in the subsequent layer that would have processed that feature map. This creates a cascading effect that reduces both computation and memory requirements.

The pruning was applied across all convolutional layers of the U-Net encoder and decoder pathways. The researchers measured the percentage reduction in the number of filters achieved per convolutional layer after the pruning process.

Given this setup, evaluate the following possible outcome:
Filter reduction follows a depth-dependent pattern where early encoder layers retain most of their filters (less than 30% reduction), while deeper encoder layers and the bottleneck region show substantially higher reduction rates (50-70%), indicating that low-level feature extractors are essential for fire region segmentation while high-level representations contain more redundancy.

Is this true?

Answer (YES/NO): NO